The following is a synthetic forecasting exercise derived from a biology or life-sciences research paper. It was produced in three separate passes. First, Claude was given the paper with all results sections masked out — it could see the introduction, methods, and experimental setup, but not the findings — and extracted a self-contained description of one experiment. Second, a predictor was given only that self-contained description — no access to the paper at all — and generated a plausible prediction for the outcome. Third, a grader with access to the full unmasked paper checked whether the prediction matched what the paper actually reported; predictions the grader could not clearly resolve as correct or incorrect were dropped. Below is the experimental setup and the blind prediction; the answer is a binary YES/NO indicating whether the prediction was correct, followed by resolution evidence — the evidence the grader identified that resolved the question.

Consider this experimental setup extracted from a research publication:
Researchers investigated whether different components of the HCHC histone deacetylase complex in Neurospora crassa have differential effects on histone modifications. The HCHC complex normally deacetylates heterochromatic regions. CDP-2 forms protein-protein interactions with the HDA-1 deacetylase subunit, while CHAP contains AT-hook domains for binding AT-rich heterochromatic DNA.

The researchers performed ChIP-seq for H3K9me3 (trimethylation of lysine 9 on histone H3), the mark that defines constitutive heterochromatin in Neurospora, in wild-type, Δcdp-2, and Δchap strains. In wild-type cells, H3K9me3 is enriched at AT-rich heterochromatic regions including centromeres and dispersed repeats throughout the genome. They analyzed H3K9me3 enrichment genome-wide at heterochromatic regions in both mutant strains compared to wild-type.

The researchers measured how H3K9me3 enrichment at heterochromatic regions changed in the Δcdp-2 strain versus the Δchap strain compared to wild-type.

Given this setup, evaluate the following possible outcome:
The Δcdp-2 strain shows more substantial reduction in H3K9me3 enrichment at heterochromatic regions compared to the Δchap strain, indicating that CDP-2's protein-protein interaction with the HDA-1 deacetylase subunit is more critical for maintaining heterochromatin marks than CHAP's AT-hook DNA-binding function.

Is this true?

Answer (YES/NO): YES